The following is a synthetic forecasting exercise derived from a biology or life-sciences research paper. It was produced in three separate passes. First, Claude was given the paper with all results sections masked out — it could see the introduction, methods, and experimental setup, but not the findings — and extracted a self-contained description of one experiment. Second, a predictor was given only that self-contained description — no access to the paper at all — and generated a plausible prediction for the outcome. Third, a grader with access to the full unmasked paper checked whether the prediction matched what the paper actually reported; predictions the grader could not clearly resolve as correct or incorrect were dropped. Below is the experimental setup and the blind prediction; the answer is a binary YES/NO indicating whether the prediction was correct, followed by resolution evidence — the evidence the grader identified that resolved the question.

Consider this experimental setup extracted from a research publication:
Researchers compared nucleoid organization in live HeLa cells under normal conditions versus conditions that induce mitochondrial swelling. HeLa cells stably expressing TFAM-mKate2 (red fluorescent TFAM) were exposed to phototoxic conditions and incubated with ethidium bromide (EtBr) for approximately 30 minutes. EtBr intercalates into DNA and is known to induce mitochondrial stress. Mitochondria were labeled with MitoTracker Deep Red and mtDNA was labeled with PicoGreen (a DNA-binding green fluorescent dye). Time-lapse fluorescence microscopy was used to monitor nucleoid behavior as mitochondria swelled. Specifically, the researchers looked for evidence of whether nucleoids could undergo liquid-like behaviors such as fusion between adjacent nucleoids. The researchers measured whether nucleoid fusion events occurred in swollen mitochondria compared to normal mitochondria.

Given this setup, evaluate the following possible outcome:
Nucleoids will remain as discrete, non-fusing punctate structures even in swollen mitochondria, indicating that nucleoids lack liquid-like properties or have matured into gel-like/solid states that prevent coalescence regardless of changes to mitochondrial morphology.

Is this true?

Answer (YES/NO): NO